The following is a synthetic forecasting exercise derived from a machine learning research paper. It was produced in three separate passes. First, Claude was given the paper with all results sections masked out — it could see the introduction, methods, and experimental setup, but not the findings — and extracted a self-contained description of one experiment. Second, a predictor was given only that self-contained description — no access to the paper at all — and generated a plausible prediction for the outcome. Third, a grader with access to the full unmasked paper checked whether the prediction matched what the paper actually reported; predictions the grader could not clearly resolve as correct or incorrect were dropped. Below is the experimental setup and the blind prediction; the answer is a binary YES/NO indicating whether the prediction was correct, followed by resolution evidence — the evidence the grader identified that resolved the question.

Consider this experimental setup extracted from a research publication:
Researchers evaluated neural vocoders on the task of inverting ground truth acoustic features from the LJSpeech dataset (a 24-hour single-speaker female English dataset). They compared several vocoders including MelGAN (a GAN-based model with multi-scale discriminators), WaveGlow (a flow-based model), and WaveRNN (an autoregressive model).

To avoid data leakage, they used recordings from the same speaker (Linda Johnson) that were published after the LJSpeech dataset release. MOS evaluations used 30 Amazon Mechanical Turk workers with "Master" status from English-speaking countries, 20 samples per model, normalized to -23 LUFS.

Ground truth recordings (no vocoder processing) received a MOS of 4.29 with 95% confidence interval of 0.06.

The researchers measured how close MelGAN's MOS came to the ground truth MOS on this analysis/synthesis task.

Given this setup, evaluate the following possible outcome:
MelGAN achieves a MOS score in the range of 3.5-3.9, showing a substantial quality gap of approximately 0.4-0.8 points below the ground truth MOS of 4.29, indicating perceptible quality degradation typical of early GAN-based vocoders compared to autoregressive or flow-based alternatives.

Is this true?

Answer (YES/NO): NO